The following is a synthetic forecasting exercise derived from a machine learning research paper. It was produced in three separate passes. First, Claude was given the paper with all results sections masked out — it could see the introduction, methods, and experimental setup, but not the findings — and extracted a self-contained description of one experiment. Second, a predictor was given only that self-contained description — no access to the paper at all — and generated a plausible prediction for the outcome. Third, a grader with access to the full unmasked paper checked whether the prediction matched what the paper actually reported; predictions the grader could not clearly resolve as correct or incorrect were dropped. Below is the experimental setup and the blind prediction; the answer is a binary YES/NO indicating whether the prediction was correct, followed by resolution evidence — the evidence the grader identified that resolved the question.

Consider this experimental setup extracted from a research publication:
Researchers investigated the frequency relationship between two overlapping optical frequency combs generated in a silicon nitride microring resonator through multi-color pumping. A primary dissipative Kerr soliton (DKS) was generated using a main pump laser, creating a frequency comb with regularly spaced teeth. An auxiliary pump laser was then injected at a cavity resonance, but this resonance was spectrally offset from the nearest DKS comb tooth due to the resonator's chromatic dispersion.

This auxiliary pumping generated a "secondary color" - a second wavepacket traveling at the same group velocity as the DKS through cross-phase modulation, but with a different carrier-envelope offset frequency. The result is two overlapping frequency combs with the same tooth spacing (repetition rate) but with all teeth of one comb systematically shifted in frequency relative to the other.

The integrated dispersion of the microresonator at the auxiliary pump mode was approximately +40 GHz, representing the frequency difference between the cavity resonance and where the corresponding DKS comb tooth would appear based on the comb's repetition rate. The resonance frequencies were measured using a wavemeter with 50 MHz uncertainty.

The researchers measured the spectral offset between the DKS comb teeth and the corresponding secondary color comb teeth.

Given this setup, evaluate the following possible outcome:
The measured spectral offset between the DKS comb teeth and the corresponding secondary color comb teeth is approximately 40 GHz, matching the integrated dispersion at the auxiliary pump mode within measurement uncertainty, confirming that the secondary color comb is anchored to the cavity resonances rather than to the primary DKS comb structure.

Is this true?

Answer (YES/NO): YES